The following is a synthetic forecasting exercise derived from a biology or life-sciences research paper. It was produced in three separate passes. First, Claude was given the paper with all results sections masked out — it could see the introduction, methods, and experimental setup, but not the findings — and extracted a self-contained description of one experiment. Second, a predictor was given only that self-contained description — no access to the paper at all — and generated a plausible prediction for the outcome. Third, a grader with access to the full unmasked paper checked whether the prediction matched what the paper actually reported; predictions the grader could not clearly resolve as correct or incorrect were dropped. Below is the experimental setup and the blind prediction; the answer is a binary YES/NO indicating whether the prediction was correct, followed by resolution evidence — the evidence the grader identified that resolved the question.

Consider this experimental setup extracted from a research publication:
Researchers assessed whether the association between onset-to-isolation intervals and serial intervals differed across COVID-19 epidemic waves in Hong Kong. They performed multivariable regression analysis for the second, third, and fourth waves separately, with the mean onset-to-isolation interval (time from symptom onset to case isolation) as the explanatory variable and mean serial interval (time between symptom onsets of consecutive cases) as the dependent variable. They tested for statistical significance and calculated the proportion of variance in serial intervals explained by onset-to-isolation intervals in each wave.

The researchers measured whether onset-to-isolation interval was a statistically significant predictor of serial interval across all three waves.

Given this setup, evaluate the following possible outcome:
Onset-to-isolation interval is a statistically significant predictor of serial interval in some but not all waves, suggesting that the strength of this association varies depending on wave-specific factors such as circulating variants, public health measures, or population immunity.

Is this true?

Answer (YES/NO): YES